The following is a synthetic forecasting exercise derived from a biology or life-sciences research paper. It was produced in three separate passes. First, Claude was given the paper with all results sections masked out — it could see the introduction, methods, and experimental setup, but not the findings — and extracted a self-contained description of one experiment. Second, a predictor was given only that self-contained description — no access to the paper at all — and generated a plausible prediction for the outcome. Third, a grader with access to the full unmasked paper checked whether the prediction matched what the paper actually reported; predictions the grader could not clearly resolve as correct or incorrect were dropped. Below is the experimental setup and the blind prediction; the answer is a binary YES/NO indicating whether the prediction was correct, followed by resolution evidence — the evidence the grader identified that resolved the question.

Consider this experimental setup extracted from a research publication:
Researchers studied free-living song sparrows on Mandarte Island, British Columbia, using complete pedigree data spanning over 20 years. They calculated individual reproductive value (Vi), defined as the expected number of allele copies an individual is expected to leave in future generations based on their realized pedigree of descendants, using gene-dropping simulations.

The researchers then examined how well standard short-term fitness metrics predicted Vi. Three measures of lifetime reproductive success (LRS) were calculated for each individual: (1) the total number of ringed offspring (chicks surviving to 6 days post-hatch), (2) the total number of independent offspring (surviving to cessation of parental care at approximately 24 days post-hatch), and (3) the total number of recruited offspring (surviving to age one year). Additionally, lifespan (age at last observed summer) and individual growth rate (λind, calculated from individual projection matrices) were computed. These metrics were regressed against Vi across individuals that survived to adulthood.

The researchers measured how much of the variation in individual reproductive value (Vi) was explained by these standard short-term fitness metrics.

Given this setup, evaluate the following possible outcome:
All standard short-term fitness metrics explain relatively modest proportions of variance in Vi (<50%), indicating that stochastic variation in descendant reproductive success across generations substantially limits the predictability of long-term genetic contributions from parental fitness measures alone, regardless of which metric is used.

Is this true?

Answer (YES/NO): YES